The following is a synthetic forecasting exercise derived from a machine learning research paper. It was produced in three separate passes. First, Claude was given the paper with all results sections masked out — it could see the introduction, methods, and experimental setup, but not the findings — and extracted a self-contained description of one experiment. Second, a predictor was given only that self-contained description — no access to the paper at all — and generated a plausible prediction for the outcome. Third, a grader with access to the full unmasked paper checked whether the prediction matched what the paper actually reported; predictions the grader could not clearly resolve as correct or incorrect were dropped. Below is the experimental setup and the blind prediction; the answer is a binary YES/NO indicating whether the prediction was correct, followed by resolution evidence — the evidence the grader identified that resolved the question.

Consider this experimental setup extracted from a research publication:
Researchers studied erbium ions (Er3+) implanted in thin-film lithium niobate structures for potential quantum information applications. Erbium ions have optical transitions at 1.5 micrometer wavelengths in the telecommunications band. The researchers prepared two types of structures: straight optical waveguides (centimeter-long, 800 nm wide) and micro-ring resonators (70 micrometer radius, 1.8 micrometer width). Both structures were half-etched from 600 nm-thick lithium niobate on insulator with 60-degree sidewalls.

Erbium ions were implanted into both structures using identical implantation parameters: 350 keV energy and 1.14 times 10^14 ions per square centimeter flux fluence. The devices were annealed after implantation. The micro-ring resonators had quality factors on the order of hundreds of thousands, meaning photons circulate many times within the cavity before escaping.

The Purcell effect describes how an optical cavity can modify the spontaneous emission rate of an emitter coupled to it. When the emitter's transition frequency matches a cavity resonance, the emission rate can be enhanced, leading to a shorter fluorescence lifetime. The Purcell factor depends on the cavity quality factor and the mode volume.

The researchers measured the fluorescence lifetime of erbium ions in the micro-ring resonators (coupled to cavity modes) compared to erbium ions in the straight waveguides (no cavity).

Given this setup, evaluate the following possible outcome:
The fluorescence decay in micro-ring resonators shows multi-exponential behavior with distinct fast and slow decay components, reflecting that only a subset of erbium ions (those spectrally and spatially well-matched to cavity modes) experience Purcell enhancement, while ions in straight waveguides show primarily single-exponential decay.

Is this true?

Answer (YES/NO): YES